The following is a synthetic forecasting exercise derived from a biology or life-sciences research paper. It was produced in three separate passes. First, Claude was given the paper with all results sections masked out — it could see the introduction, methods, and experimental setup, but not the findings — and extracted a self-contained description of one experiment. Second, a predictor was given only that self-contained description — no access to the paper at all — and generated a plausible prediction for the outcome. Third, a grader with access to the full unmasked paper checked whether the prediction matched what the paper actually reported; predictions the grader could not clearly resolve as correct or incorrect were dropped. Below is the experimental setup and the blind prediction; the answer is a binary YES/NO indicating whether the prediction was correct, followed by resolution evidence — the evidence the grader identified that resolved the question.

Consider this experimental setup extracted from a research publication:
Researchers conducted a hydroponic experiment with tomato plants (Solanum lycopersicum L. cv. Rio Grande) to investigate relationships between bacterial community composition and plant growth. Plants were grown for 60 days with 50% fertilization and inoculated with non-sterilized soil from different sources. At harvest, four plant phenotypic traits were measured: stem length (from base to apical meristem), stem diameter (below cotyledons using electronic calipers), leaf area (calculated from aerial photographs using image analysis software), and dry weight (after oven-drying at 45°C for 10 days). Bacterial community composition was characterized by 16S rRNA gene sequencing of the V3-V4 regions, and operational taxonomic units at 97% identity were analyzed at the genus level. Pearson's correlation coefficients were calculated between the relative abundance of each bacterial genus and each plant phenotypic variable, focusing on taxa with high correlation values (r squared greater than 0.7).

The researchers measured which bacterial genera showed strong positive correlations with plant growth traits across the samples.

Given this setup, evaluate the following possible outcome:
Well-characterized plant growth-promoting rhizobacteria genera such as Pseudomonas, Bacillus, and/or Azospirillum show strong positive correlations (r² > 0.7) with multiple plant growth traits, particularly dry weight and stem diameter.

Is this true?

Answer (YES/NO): NO